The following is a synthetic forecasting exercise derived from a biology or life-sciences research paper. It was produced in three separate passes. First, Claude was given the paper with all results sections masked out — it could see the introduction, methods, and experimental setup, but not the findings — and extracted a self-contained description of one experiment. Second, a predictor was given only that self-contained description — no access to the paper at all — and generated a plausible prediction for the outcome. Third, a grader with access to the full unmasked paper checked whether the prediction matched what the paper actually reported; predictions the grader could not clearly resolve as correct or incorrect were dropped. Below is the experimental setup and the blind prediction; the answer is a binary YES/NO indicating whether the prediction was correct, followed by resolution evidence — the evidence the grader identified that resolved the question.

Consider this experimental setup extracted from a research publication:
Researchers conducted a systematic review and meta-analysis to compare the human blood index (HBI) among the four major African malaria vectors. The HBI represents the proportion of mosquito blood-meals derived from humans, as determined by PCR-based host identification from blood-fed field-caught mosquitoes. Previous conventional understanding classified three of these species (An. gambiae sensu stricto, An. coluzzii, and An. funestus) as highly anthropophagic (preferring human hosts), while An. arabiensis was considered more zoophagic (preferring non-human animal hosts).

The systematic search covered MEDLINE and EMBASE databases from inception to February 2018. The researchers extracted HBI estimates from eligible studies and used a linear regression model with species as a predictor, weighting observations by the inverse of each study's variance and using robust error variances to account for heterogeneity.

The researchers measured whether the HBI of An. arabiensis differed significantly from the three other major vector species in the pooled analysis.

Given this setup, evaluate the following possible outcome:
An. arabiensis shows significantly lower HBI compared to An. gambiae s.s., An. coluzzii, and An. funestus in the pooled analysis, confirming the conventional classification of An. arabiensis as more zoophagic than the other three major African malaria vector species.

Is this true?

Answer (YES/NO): YES